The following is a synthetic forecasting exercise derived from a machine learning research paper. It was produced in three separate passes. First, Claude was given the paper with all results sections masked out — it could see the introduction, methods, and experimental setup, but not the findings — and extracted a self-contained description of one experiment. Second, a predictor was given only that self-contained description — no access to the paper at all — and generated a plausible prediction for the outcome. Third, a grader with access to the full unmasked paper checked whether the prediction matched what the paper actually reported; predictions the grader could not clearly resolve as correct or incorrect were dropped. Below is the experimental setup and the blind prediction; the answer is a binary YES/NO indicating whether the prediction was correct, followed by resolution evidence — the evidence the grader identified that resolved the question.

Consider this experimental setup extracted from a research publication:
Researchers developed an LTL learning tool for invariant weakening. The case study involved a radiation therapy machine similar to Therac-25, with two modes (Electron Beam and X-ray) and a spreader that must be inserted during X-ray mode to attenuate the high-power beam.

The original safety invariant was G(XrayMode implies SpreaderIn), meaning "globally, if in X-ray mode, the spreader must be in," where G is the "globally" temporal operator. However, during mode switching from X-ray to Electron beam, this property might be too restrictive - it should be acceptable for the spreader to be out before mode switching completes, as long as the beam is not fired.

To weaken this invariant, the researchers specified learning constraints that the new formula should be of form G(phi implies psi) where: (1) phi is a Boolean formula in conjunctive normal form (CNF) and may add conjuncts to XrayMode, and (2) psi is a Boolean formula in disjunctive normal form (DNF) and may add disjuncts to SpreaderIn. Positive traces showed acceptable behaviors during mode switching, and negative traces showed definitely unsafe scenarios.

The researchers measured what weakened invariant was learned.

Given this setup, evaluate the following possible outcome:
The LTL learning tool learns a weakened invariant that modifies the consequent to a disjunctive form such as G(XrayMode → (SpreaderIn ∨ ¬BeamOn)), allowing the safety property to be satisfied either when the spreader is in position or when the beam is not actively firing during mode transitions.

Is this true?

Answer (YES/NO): NO